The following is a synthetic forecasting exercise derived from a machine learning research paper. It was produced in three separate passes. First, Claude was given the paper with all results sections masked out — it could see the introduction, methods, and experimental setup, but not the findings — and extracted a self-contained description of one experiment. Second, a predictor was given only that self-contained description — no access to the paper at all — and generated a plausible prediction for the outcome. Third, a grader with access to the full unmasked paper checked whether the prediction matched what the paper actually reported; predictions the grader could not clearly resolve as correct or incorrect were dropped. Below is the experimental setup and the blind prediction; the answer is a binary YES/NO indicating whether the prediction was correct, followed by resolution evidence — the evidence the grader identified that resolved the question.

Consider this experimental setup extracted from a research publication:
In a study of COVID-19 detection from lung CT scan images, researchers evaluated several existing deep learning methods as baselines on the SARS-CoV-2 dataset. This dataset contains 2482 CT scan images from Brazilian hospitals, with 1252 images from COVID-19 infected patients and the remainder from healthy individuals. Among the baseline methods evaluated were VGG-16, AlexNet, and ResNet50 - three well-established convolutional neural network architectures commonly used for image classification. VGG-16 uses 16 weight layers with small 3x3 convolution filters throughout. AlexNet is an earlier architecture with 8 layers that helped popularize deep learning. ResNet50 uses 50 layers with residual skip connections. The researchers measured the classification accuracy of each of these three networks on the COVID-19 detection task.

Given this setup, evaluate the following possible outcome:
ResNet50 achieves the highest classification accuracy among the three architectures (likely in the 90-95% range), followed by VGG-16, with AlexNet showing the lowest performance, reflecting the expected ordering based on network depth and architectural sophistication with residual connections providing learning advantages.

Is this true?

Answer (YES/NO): NO